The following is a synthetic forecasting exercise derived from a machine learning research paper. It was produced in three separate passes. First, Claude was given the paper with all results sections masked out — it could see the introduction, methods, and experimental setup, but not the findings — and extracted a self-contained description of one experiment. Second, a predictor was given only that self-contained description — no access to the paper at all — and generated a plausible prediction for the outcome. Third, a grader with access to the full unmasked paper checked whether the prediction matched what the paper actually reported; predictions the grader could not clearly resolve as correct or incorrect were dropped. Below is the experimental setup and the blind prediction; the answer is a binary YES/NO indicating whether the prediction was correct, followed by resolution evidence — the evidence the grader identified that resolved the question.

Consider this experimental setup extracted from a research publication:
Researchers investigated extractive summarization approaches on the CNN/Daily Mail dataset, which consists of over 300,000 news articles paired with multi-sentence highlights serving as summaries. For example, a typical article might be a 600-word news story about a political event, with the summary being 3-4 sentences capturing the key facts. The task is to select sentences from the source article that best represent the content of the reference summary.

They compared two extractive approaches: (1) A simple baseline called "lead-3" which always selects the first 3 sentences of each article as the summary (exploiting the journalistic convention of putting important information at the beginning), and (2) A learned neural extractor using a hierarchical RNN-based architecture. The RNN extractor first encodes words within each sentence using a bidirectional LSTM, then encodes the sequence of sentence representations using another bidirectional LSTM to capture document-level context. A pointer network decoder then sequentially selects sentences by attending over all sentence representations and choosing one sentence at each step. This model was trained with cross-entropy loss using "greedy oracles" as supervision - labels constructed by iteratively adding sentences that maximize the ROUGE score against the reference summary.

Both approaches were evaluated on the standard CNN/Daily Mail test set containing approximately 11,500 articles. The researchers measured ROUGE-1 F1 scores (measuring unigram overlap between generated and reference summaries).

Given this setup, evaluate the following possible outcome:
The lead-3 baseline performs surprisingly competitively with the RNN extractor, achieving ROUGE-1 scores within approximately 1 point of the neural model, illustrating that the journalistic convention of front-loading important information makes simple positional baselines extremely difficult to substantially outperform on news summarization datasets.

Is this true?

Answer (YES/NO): YES